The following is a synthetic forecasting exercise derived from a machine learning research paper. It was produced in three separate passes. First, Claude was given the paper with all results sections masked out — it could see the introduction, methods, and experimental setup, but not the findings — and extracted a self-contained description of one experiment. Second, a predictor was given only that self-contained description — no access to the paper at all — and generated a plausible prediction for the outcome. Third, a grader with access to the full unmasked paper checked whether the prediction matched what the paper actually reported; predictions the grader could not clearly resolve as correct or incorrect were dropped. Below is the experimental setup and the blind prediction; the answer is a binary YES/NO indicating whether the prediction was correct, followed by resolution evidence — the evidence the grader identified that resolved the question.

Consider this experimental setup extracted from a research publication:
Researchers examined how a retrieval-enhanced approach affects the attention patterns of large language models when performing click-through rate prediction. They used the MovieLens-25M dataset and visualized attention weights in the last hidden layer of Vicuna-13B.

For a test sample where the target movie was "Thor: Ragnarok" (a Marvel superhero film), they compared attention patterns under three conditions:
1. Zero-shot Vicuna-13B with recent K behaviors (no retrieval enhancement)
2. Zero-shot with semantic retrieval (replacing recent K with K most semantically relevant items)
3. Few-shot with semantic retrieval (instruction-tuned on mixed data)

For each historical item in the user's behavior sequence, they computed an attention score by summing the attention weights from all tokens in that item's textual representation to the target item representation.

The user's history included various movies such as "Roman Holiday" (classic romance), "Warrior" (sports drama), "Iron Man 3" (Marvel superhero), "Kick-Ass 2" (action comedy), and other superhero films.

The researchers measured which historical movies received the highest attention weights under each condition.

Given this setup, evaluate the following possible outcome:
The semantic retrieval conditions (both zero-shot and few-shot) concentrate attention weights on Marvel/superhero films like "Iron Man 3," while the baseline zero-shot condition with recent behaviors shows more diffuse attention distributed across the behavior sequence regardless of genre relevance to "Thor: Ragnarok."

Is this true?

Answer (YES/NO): NO